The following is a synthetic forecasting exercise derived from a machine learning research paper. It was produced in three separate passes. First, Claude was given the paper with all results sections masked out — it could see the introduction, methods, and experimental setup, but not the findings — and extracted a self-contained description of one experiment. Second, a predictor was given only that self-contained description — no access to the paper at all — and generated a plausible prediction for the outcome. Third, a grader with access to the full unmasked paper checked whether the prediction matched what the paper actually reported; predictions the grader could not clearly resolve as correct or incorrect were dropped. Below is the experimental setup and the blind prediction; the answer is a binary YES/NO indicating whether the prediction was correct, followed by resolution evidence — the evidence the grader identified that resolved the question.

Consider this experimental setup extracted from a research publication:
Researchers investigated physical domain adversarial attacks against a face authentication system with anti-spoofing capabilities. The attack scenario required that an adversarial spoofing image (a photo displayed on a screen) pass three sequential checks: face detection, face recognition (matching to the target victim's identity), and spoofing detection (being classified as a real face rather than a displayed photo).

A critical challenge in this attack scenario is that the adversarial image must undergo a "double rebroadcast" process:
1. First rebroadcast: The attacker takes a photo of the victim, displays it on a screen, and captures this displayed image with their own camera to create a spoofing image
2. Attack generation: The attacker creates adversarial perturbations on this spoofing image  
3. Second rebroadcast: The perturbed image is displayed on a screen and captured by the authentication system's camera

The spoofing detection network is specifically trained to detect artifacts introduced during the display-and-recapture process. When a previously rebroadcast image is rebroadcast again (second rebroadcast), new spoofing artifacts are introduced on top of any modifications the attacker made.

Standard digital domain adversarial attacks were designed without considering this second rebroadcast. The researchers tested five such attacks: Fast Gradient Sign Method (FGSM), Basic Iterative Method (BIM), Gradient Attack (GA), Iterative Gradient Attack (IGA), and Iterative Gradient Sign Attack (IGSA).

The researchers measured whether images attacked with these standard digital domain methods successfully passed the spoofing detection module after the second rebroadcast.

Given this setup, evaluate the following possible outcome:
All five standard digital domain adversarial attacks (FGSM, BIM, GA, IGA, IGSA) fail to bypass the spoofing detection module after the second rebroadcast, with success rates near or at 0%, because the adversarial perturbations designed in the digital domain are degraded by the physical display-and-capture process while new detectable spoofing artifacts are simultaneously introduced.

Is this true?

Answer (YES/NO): NO